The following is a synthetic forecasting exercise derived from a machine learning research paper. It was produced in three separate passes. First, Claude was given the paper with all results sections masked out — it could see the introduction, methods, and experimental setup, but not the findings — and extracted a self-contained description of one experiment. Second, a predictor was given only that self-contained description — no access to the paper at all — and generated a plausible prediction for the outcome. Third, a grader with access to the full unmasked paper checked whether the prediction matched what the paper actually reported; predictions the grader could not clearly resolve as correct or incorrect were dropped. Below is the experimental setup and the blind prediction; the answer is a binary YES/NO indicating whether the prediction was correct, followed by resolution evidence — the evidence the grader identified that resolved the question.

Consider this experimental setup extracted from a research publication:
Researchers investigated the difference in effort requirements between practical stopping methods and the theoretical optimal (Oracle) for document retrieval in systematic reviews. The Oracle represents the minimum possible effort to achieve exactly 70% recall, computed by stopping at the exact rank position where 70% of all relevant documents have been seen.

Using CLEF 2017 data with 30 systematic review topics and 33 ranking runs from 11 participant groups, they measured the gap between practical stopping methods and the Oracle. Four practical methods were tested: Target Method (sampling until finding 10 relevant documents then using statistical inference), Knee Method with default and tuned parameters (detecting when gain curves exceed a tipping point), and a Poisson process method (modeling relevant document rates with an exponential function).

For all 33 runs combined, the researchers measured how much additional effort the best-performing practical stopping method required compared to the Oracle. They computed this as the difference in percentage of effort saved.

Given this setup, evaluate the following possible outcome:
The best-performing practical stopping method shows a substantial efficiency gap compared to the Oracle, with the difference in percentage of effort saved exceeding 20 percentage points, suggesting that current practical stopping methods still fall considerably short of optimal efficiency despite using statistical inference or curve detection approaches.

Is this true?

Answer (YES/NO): YES